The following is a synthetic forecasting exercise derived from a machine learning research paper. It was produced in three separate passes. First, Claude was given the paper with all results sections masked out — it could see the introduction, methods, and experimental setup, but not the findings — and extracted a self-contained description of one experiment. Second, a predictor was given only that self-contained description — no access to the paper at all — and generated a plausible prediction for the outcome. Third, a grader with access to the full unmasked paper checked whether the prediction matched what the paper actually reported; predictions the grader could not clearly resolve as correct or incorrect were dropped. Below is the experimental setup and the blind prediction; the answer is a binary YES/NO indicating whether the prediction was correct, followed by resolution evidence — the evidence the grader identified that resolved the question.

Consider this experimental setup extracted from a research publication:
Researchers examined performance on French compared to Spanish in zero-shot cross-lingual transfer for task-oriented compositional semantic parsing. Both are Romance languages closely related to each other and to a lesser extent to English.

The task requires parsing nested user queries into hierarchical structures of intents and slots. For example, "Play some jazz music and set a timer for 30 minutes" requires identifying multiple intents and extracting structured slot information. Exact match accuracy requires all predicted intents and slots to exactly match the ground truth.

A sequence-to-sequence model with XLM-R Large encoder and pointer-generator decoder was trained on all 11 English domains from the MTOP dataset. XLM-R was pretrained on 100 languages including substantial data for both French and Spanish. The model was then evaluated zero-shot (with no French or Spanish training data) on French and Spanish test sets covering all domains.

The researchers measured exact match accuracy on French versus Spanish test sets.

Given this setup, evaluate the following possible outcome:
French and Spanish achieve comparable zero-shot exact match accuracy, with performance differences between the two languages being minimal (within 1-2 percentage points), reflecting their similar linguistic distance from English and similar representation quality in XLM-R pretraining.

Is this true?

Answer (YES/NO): NO